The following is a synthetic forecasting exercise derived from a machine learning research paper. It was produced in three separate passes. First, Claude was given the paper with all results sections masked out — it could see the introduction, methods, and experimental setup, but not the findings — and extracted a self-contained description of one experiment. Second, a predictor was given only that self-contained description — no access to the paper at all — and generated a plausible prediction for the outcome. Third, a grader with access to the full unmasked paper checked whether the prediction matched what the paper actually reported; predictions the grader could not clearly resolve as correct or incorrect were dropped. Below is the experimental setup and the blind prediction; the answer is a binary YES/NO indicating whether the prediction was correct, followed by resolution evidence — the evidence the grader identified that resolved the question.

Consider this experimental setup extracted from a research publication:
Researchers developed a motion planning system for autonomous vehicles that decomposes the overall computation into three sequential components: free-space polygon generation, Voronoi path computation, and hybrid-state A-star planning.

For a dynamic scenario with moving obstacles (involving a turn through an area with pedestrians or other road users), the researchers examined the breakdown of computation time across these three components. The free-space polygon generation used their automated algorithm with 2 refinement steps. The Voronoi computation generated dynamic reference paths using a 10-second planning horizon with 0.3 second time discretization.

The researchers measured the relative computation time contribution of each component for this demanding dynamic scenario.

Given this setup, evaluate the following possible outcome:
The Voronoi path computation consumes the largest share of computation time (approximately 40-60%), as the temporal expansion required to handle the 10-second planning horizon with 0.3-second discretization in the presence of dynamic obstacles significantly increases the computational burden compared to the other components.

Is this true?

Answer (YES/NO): NO